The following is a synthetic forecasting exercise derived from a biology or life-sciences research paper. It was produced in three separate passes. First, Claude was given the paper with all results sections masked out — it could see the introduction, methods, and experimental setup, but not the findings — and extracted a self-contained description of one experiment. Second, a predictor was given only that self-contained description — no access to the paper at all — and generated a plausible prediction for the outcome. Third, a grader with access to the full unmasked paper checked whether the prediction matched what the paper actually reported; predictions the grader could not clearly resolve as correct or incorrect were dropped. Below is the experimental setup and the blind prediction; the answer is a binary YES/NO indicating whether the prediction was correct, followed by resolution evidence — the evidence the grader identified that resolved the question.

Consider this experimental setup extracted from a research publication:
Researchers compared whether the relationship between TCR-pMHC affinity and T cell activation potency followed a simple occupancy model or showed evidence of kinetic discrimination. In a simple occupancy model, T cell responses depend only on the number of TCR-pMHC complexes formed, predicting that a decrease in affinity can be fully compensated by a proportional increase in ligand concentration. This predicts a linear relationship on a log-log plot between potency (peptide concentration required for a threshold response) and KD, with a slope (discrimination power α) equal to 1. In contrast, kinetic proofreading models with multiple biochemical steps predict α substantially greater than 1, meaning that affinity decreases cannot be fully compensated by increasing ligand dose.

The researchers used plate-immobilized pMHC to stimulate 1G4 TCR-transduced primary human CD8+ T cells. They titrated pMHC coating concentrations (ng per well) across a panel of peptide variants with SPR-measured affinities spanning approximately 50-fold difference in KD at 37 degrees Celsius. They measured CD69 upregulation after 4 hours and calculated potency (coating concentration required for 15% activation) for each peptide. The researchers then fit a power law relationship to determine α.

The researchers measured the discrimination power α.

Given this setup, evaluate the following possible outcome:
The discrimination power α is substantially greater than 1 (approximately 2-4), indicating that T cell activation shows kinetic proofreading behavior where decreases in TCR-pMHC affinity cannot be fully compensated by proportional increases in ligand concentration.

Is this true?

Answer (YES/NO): NO